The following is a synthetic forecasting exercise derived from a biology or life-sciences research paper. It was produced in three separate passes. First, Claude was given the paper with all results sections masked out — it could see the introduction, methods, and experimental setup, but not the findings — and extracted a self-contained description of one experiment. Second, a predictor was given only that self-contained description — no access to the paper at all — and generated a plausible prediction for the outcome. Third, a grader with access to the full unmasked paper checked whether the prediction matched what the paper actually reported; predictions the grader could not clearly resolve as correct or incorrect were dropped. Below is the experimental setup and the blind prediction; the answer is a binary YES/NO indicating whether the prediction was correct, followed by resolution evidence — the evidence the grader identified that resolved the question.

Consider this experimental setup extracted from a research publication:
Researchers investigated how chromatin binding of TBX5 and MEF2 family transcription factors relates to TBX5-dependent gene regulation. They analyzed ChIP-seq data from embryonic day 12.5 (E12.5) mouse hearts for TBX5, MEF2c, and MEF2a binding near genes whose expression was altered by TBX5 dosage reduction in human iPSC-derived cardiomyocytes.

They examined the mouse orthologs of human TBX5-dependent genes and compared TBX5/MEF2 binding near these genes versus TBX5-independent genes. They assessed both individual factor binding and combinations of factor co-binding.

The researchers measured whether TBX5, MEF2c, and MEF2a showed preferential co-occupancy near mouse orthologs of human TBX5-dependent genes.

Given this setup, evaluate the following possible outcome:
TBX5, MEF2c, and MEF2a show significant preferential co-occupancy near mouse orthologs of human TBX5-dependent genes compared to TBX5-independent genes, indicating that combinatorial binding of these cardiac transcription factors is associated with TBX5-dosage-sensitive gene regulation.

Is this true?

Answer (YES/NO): YES